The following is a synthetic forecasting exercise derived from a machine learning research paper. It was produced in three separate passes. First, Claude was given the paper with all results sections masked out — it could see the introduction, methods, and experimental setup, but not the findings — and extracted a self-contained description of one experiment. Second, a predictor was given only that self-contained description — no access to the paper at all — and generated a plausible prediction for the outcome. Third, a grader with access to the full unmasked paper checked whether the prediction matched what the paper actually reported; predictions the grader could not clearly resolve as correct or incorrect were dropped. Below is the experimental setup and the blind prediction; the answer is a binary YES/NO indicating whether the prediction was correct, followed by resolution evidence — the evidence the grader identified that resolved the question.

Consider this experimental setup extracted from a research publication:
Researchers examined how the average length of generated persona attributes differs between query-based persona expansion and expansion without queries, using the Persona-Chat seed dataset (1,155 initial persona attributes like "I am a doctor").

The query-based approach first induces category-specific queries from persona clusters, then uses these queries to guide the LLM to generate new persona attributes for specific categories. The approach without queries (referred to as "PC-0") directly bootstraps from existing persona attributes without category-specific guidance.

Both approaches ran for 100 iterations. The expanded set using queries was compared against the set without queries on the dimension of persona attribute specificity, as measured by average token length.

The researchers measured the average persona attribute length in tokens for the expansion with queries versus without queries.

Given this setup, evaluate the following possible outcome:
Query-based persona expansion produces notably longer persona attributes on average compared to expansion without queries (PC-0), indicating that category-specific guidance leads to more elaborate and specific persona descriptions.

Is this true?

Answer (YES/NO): YES